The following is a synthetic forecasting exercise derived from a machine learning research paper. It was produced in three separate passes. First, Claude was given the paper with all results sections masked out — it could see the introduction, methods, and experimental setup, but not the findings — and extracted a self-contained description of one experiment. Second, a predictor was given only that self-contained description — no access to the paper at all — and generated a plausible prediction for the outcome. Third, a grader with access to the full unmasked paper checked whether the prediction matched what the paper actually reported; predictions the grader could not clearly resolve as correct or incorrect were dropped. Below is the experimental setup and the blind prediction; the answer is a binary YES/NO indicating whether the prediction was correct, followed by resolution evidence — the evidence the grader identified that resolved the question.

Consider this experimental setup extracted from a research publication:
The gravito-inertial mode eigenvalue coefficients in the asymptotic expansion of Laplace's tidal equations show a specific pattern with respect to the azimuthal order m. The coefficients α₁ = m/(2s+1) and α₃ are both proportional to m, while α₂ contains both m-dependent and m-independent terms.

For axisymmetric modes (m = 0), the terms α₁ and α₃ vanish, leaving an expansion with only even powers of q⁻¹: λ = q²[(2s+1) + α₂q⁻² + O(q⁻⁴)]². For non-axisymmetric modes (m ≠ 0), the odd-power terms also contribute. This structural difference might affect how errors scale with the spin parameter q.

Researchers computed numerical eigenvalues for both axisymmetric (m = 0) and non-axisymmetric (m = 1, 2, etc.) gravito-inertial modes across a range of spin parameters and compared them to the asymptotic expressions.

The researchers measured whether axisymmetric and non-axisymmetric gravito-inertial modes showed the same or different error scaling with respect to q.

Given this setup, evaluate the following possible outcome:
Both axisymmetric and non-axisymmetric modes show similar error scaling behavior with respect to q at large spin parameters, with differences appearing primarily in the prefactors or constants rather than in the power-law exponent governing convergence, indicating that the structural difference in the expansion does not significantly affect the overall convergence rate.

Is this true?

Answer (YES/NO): YES